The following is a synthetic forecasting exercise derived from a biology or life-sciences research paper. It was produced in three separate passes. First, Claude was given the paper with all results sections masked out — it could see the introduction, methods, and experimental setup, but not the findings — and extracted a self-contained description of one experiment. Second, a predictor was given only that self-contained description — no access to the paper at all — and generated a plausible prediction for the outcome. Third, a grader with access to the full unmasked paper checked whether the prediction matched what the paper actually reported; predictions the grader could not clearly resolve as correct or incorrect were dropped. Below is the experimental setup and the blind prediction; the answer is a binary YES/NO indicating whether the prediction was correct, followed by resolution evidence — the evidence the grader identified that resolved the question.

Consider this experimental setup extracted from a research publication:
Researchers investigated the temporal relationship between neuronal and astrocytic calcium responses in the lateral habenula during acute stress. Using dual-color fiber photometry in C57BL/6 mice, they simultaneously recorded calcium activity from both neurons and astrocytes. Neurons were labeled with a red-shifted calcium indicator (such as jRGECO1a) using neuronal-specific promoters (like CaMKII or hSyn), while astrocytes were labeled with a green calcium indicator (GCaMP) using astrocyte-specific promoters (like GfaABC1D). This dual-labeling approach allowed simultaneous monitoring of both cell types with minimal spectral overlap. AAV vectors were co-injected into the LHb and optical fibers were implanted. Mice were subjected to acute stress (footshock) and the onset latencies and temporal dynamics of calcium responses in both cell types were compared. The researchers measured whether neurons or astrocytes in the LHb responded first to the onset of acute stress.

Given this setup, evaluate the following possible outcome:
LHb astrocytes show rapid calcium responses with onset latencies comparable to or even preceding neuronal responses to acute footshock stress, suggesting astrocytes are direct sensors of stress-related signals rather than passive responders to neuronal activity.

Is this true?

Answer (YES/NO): NO